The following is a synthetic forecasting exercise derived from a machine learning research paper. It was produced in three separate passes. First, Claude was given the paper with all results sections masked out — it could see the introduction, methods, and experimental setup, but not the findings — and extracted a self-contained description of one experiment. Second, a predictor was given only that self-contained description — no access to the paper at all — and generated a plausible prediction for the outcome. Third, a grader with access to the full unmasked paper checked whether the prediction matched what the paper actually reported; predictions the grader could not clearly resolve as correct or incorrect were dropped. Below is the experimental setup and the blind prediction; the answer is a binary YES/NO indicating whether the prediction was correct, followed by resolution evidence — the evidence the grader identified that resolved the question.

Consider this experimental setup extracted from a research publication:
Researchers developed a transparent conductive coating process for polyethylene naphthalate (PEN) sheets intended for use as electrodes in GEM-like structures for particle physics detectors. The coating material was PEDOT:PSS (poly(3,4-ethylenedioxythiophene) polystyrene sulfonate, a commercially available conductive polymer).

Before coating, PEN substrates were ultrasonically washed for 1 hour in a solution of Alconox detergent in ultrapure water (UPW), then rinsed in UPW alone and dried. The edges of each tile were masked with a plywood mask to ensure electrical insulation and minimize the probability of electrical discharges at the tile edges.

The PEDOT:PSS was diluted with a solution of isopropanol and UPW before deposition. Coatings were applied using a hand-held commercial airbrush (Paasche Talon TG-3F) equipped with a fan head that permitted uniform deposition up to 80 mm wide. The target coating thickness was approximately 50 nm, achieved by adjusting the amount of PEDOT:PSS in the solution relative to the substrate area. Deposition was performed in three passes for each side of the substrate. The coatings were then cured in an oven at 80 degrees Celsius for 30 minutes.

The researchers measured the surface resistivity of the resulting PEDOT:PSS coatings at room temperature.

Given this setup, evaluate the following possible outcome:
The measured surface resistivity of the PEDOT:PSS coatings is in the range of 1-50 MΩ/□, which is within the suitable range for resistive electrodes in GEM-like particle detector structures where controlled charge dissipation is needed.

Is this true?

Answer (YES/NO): NO